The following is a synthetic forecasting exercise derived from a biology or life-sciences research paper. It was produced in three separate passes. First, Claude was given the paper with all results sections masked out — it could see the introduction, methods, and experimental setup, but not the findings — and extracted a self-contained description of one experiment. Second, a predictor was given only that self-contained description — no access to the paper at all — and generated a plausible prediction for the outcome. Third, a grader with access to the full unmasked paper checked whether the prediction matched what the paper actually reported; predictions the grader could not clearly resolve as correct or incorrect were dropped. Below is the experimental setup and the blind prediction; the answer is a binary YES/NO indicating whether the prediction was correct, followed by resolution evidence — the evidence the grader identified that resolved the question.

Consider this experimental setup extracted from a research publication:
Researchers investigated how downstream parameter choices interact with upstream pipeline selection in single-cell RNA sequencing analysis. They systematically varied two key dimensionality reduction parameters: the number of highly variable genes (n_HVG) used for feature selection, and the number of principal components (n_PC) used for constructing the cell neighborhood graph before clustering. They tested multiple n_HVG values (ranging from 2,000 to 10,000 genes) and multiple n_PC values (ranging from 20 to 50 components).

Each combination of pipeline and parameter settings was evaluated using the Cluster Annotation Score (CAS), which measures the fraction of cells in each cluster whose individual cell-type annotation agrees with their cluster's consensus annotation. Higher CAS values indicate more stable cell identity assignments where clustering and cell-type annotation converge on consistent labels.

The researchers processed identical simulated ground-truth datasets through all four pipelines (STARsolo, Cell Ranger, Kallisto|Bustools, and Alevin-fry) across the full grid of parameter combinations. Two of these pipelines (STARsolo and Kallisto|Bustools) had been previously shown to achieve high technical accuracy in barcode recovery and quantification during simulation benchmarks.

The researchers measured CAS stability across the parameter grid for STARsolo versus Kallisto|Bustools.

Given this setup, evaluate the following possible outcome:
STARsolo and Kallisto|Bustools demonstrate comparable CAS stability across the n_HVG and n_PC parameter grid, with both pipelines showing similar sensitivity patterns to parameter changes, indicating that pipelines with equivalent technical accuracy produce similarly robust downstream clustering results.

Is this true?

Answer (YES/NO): NO